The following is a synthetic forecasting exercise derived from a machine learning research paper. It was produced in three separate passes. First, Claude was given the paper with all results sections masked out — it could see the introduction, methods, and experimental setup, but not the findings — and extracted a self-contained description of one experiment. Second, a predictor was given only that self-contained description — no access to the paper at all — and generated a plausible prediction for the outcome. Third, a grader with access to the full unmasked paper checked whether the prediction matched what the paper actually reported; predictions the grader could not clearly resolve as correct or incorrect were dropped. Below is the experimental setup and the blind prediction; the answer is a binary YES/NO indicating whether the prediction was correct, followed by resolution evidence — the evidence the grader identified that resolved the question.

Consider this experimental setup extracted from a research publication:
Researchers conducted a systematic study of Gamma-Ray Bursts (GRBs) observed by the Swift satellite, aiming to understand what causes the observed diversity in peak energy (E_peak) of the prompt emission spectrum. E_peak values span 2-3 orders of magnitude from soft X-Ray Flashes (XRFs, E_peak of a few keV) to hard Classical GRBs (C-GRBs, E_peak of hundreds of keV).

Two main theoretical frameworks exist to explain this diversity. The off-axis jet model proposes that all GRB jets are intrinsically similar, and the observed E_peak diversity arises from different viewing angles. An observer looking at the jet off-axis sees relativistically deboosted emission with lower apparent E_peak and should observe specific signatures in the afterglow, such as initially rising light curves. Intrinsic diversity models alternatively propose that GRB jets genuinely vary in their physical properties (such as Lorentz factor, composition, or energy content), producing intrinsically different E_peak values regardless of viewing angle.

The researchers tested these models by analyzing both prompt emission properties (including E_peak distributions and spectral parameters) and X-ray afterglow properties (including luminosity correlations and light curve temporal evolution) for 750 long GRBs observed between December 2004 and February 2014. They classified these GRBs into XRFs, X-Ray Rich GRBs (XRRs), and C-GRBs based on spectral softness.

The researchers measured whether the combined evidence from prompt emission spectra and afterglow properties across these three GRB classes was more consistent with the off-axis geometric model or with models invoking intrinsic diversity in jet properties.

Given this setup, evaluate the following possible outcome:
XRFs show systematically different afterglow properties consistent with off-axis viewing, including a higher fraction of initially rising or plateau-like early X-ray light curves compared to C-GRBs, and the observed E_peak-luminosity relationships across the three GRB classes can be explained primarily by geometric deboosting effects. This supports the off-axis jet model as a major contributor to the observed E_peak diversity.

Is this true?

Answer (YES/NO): NO